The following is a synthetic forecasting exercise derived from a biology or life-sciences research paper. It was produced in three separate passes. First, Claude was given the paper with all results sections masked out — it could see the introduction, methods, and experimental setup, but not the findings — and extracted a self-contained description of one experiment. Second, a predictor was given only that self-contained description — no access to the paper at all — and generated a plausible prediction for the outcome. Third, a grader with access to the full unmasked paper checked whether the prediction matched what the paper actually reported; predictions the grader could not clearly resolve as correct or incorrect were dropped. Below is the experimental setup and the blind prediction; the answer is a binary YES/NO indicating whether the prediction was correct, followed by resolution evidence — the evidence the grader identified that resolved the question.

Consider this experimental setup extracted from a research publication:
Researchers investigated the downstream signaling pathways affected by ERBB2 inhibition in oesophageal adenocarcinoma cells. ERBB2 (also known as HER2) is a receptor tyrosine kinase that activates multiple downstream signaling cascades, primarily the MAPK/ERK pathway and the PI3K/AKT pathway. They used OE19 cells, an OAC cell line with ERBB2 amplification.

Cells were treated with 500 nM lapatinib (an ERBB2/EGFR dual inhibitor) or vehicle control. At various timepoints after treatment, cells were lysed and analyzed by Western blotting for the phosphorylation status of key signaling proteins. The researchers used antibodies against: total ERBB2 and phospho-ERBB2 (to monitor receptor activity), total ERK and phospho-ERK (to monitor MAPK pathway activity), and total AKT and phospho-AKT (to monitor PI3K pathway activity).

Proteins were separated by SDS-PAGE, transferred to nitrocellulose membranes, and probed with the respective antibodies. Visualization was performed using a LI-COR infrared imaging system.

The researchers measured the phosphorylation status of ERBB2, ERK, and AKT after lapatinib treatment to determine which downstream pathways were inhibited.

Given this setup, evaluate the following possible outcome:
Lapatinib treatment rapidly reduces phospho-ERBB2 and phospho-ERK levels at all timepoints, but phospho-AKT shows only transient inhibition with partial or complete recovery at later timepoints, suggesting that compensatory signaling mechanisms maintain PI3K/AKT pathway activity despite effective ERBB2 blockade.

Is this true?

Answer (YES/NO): NO